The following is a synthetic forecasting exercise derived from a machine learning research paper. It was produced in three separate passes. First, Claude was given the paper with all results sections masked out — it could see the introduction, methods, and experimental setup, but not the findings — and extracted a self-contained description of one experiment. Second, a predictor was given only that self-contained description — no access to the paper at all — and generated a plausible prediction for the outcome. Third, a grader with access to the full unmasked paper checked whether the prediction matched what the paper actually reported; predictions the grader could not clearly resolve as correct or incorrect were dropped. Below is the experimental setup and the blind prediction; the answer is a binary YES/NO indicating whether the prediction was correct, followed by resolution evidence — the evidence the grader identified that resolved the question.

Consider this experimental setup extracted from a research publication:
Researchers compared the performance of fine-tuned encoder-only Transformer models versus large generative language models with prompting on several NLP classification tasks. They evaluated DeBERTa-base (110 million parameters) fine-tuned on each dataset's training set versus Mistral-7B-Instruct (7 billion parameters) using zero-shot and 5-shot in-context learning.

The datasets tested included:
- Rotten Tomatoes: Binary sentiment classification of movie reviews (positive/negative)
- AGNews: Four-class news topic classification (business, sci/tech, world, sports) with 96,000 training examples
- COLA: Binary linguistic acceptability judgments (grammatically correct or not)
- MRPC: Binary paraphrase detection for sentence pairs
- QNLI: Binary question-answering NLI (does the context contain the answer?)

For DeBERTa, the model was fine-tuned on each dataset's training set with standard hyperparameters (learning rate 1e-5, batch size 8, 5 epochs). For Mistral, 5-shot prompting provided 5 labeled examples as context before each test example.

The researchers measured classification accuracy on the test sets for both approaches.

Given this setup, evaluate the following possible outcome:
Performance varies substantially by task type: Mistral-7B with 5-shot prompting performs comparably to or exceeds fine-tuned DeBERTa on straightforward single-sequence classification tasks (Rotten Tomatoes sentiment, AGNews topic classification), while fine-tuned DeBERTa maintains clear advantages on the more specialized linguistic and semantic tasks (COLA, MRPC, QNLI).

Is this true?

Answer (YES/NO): YES